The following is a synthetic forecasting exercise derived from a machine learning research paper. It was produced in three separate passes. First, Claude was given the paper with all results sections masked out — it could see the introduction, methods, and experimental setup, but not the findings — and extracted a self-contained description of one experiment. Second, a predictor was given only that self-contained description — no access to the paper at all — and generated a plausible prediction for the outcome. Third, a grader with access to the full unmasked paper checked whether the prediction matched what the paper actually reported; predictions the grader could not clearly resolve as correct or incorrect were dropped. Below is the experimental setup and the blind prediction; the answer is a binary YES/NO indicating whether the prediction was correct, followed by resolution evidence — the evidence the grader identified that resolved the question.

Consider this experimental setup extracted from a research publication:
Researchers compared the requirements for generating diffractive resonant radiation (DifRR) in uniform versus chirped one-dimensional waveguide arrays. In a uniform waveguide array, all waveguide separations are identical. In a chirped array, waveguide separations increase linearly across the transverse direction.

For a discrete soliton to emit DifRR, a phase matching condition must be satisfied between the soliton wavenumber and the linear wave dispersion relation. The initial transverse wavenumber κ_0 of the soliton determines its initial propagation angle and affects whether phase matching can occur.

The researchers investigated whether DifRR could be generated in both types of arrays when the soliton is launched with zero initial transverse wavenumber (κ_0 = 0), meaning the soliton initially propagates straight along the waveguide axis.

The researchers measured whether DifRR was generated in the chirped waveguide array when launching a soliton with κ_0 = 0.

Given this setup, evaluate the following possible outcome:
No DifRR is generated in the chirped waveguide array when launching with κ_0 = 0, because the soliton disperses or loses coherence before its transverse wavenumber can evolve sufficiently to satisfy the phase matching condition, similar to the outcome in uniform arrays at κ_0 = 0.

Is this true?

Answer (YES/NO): NO